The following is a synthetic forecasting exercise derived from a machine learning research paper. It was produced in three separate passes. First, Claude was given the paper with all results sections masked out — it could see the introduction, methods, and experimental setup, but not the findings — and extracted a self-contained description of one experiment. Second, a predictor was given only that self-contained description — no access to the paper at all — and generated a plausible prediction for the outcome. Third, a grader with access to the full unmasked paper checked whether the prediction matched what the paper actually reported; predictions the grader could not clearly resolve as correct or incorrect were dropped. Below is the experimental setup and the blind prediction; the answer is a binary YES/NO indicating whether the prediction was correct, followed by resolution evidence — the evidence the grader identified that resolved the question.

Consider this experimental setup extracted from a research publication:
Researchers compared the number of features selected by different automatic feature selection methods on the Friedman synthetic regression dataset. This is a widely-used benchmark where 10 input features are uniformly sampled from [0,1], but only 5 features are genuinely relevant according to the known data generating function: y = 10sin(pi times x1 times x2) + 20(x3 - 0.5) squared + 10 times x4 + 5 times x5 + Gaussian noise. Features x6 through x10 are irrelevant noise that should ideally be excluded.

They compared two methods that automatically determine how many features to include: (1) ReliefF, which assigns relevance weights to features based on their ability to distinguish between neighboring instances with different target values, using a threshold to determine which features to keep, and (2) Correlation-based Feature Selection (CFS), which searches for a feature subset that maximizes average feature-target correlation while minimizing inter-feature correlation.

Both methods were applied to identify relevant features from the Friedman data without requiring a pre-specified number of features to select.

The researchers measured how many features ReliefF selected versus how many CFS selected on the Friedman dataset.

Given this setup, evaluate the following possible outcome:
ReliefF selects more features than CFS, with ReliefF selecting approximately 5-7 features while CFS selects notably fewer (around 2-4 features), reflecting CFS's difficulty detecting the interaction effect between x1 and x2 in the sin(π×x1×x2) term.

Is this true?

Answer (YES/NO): NO